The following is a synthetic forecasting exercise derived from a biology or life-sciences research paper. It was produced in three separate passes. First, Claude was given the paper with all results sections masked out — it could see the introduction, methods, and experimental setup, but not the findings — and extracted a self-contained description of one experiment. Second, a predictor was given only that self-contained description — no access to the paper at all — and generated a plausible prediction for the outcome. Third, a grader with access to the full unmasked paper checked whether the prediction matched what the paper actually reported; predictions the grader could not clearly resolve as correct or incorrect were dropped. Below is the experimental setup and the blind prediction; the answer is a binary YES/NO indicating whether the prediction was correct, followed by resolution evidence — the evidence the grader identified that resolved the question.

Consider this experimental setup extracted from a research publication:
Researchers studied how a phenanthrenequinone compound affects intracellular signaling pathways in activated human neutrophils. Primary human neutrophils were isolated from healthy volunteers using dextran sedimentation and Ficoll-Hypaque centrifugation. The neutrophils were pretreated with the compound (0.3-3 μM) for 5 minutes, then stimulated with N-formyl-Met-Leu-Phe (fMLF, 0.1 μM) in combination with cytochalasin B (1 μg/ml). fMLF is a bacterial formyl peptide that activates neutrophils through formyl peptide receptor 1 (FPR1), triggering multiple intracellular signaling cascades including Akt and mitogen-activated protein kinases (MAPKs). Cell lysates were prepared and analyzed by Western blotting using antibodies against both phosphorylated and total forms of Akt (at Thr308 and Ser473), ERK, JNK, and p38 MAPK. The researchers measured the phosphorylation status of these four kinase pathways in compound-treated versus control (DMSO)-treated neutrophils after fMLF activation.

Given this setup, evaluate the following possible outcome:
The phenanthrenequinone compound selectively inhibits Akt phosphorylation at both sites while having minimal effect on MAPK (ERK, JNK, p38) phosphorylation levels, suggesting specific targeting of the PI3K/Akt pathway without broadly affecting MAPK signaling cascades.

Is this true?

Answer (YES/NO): YES